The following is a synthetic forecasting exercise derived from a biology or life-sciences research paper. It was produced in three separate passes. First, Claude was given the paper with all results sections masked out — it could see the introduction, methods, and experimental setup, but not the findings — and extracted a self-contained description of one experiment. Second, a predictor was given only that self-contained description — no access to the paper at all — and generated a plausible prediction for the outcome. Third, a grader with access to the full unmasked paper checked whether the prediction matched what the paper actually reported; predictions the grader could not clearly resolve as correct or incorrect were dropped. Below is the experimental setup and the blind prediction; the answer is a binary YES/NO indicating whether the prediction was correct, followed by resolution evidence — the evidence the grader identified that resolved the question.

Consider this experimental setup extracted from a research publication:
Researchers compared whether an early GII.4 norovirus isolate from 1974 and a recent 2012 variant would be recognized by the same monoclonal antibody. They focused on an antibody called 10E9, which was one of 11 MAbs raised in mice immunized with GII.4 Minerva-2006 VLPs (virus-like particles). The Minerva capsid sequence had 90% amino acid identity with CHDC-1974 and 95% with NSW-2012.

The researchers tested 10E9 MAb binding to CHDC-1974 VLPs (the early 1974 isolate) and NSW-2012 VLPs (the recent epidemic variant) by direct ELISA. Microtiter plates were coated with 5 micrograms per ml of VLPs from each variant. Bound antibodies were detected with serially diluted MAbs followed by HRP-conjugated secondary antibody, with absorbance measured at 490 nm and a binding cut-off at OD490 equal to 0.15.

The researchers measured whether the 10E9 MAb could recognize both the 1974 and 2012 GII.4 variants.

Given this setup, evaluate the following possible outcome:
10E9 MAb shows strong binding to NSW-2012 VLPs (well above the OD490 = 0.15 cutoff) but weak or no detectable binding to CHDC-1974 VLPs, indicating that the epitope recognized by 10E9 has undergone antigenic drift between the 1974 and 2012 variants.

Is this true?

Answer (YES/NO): YES